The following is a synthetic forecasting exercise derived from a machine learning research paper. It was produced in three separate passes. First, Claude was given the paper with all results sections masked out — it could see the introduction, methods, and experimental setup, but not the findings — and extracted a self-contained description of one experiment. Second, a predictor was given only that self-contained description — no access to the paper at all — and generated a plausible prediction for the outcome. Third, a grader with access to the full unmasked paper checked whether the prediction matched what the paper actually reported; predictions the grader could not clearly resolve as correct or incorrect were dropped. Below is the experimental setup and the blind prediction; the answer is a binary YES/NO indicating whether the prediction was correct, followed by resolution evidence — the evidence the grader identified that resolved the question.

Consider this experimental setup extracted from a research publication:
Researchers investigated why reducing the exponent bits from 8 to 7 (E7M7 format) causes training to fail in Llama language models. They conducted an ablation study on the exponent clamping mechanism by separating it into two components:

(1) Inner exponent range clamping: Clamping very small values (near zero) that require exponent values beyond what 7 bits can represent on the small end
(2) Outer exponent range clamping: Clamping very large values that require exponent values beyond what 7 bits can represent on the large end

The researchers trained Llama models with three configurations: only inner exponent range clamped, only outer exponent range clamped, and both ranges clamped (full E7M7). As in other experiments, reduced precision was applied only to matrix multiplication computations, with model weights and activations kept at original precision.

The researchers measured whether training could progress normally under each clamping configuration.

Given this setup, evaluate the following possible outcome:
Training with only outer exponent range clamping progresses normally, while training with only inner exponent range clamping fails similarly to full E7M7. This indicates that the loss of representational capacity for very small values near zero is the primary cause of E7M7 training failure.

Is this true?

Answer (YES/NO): NO